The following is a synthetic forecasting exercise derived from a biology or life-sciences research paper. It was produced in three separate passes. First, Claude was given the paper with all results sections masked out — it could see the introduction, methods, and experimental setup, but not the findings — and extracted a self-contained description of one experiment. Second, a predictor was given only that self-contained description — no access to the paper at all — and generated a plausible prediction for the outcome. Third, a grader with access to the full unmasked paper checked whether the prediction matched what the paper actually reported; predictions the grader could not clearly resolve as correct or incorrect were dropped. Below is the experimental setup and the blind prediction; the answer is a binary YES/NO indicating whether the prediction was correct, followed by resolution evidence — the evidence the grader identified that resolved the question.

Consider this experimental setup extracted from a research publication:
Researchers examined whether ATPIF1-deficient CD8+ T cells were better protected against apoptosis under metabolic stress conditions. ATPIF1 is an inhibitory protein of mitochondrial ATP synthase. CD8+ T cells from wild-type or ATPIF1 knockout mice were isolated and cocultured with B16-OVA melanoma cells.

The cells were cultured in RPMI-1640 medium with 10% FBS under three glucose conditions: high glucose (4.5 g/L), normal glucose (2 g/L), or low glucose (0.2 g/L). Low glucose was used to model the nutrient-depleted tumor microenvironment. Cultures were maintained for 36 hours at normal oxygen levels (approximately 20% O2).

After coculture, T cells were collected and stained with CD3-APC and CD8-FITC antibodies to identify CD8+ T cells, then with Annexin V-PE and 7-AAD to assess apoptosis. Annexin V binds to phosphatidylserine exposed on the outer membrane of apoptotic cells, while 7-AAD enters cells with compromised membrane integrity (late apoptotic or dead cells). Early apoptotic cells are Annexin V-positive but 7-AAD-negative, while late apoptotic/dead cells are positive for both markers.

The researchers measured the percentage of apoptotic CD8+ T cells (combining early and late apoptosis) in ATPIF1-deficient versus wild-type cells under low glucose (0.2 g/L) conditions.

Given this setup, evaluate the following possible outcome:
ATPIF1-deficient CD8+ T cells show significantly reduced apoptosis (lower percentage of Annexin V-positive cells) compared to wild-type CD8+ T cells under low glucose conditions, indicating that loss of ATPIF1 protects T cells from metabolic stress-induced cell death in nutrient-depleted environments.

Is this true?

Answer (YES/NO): YES